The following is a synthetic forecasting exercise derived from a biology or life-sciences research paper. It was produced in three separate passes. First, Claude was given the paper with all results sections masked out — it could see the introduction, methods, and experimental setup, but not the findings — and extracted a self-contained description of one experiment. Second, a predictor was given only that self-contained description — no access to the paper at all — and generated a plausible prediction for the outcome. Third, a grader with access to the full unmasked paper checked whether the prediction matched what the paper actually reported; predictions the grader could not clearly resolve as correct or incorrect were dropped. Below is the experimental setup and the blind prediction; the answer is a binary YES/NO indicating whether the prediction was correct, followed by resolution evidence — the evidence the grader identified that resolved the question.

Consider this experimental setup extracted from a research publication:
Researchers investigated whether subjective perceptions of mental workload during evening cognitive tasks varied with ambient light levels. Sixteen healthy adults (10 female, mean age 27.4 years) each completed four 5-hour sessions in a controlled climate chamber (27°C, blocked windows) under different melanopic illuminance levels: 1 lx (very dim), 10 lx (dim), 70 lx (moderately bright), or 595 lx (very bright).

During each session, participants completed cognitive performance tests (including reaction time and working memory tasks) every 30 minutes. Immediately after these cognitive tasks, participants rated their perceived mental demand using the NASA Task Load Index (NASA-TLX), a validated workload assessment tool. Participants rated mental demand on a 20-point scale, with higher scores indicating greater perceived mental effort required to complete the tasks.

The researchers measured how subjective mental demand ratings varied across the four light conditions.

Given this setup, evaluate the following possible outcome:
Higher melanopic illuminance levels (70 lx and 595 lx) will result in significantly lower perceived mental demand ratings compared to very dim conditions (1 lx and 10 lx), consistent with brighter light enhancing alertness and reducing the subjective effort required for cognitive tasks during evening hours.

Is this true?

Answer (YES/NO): NO